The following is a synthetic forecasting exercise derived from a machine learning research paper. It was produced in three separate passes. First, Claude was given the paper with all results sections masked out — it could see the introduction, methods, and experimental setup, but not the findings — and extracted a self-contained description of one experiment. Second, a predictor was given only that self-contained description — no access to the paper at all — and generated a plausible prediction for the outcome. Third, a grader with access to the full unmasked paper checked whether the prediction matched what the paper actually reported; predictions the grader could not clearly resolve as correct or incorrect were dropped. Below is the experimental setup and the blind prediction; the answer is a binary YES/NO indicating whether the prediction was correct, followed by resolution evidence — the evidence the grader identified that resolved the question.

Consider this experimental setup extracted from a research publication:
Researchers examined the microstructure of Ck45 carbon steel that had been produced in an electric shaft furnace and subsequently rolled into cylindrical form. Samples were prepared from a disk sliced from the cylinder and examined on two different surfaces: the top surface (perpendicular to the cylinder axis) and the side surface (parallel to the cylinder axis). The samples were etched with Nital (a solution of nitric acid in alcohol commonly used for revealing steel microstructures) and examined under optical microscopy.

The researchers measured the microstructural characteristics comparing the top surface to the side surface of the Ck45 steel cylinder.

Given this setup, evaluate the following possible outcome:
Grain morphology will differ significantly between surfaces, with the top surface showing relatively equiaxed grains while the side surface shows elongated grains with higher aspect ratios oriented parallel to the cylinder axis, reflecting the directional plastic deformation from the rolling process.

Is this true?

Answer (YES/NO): NO